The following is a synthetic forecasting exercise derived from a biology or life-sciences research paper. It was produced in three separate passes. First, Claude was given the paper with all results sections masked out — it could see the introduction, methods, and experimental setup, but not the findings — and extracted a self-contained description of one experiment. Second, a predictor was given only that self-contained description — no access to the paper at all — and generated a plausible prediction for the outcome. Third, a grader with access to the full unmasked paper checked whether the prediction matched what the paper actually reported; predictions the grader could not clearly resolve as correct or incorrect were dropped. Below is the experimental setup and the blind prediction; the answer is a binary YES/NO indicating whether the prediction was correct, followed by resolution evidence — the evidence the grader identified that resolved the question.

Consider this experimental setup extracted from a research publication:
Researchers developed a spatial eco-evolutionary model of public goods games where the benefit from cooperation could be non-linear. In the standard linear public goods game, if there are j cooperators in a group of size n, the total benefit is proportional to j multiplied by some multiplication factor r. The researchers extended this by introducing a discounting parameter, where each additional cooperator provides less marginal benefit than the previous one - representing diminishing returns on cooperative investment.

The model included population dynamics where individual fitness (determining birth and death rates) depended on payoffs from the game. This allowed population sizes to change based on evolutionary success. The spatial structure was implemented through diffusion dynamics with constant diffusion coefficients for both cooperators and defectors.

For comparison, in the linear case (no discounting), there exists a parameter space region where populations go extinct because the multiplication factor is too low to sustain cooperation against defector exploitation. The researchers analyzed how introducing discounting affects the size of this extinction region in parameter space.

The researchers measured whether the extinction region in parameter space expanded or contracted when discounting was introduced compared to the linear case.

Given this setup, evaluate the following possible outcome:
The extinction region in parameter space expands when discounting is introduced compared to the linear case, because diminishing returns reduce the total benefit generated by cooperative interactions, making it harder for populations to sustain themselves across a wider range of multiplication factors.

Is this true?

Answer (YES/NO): YES